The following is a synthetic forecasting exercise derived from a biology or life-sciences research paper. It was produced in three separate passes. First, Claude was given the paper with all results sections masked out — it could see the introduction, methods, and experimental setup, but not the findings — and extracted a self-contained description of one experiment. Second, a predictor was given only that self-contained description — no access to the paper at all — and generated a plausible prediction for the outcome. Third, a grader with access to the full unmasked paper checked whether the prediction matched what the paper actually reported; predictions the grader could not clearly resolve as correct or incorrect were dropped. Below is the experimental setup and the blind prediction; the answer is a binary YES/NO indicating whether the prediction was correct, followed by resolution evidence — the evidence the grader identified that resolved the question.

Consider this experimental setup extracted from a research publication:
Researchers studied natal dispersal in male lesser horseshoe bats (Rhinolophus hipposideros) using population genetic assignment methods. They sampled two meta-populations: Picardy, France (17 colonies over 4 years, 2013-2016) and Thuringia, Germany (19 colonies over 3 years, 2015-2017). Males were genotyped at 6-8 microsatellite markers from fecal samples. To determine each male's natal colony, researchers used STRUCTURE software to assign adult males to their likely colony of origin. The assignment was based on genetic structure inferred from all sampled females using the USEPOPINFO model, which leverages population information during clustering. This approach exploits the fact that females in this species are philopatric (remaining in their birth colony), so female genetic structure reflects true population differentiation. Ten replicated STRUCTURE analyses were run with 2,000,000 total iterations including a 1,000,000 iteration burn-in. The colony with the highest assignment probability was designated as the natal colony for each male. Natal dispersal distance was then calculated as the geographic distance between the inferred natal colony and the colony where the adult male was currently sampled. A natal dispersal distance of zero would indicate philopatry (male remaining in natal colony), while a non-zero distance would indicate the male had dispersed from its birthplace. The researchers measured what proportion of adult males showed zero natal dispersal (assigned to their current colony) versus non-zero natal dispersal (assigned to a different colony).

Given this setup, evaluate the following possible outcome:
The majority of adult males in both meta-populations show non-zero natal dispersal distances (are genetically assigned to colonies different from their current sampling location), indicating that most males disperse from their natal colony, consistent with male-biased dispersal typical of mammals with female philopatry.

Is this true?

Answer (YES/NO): NO